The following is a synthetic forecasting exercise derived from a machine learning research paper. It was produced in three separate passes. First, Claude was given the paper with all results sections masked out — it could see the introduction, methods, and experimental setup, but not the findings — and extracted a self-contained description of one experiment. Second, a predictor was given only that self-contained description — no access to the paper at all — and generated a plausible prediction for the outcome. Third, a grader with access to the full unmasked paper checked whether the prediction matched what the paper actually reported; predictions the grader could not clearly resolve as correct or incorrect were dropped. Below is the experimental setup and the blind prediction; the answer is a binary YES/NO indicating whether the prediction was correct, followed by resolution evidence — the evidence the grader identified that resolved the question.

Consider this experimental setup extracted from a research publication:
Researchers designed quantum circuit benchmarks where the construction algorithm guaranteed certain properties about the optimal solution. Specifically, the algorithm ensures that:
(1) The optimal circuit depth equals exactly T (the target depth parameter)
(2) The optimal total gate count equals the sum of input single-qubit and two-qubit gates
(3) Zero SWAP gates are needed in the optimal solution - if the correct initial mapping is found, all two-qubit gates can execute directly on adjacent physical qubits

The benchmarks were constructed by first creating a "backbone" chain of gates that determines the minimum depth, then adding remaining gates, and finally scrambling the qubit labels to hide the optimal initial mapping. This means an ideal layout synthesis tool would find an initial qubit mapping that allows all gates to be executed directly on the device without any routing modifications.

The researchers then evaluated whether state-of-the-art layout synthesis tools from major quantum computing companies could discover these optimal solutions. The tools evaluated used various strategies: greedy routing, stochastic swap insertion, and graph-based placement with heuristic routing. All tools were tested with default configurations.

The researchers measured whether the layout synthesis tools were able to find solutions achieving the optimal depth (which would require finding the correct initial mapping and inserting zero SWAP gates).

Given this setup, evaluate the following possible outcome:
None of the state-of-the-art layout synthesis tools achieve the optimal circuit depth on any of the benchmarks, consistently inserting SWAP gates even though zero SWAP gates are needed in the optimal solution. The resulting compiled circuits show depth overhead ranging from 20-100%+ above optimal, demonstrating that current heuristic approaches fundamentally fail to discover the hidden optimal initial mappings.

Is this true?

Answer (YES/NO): NO